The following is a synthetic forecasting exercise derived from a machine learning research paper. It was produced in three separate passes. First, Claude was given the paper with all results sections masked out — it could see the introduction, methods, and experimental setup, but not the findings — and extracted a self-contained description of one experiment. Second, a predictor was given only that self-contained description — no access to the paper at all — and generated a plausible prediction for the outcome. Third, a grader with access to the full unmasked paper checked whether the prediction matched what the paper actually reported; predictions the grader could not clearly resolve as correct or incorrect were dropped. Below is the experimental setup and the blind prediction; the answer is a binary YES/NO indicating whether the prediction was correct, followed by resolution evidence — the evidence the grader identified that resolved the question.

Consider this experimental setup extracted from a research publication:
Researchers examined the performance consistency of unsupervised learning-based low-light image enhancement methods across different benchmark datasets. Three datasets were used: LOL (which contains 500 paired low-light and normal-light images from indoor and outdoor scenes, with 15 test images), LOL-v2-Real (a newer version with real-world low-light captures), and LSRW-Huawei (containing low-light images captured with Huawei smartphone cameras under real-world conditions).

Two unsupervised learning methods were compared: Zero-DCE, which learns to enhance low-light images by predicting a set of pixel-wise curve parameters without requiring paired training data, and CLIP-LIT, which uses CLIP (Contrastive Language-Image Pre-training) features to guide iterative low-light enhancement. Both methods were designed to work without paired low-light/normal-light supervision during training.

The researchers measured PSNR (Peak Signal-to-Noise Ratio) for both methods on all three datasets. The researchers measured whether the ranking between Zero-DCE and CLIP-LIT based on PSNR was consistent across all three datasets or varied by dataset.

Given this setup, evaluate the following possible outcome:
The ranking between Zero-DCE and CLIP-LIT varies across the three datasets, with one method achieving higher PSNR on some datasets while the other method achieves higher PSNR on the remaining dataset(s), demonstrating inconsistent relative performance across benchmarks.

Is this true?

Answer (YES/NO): NO